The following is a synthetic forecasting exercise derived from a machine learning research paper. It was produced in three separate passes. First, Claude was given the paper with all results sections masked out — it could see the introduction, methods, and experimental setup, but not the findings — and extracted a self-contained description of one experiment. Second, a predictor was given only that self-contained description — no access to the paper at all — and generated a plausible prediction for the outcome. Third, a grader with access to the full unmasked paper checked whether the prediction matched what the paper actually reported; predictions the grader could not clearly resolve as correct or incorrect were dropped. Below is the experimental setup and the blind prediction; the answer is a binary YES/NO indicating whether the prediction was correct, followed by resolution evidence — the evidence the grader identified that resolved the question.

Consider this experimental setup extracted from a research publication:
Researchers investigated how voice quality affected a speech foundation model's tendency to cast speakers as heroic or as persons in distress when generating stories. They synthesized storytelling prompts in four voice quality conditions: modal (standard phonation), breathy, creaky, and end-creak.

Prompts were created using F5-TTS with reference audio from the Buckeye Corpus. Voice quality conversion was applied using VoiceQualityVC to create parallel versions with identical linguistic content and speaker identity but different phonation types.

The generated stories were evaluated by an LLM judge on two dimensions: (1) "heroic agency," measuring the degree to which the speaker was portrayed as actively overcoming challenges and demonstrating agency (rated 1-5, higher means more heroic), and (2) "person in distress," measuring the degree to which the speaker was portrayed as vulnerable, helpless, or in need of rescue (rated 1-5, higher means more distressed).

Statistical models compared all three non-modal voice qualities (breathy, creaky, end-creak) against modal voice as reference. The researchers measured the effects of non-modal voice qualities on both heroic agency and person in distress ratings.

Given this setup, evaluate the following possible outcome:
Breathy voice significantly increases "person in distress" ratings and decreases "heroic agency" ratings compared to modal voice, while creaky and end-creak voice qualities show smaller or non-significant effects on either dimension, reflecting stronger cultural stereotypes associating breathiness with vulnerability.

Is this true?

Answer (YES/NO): NO